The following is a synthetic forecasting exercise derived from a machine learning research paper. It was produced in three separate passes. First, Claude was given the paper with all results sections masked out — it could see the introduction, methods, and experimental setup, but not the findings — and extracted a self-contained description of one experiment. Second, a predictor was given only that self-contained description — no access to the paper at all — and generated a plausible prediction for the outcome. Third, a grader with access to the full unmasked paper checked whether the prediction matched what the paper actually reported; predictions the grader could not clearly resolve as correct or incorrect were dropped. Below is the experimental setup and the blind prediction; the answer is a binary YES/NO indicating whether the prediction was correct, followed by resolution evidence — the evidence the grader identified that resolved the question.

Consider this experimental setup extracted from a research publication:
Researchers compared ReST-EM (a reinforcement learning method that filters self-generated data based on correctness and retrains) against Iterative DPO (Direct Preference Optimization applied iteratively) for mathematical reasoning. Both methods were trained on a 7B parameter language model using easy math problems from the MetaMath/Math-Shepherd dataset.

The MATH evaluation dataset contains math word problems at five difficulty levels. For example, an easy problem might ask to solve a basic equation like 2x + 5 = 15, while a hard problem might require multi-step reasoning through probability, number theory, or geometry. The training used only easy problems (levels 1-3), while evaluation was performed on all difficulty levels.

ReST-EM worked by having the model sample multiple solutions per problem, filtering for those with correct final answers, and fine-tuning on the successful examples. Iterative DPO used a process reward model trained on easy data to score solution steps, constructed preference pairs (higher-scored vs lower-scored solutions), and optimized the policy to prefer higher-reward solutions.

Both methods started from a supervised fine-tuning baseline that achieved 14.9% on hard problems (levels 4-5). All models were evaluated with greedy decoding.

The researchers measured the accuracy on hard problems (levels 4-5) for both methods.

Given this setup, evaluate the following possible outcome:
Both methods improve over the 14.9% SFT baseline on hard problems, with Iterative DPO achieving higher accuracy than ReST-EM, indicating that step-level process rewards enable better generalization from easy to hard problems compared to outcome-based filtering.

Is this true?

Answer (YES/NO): NO